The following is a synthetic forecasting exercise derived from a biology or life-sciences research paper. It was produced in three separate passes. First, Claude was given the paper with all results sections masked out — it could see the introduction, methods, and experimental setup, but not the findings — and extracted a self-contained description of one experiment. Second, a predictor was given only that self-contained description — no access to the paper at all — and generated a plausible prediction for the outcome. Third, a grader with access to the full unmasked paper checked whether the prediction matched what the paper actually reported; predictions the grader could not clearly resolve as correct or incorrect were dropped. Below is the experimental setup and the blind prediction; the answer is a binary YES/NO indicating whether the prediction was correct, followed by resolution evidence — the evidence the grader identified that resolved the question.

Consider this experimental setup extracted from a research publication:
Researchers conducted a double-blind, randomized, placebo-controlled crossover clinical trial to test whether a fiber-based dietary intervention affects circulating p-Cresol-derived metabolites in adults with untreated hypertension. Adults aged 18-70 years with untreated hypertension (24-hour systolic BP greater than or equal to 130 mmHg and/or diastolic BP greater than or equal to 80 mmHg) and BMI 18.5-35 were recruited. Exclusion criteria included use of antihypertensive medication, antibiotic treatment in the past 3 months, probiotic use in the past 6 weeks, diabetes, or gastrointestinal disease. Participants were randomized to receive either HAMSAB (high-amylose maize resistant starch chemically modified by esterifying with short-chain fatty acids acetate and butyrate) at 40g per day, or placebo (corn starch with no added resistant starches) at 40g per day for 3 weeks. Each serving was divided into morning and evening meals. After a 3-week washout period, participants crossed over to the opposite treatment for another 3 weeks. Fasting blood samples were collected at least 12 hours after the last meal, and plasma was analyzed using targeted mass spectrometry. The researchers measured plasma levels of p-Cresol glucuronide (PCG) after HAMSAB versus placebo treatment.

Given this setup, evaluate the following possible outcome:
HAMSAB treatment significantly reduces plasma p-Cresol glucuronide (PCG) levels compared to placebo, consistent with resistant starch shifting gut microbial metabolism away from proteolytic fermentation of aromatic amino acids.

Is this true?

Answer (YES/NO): YES